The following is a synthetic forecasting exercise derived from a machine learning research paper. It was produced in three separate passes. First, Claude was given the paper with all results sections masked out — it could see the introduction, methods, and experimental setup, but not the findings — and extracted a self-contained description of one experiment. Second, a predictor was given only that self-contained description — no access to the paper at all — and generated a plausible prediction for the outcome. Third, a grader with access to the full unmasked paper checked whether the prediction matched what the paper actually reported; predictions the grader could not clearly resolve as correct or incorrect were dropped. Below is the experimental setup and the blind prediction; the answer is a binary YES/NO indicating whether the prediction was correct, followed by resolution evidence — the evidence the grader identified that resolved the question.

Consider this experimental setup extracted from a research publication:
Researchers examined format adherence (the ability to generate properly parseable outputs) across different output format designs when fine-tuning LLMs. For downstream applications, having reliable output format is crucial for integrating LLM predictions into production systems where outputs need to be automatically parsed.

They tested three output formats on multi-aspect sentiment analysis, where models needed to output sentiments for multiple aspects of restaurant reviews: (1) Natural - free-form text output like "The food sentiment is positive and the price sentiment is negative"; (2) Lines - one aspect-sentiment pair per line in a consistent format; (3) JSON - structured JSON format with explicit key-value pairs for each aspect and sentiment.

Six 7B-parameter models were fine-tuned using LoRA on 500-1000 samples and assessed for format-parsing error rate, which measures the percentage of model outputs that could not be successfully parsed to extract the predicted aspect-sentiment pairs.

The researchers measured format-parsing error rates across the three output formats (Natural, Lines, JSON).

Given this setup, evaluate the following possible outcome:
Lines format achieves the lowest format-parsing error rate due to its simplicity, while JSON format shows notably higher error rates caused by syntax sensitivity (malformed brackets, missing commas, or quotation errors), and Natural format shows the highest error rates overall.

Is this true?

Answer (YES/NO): NO